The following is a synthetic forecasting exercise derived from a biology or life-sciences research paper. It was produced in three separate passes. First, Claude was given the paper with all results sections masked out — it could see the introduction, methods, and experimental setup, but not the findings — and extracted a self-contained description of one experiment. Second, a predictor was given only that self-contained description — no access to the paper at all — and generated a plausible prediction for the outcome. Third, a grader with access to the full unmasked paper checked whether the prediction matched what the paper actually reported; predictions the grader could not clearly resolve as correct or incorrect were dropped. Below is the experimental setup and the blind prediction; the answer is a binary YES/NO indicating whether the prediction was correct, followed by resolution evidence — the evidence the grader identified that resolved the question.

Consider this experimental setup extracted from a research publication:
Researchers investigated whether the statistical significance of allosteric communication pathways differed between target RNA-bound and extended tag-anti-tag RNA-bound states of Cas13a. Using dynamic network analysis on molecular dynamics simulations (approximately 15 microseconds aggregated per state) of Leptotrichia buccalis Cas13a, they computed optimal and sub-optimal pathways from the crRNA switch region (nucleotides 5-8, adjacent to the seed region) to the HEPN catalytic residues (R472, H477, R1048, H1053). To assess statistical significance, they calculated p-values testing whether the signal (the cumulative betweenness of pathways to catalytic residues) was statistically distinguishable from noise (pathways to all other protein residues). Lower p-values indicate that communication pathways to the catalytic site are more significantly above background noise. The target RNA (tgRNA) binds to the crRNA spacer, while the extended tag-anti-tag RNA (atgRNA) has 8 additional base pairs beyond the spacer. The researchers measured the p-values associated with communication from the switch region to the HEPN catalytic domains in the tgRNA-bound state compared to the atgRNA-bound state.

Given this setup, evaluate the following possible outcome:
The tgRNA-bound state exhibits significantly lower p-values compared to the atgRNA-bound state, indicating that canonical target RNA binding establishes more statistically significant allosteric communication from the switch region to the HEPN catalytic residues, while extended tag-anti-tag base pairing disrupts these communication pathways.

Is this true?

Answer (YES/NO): YES